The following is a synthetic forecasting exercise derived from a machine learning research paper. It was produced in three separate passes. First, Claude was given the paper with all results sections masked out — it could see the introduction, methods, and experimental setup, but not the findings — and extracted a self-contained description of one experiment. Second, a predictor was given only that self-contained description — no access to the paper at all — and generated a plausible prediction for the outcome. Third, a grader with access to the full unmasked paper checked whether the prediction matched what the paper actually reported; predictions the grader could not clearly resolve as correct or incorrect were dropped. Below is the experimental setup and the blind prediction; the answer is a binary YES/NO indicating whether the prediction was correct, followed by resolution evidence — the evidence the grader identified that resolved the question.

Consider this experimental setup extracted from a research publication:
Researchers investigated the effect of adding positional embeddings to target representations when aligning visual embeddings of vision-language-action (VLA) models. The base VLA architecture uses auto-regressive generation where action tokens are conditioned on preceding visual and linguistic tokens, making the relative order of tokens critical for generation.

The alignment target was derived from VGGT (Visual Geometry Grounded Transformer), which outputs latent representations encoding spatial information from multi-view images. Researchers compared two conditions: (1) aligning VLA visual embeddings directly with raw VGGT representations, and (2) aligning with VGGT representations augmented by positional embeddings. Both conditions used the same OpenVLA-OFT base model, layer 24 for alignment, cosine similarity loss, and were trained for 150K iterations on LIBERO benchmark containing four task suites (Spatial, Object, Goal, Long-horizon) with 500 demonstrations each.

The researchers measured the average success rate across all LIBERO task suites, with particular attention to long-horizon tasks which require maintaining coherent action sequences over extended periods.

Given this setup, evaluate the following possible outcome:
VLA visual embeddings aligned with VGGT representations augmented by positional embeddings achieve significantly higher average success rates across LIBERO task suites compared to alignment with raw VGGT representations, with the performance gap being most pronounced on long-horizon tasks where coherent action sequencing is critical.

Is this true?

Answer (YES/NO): YES